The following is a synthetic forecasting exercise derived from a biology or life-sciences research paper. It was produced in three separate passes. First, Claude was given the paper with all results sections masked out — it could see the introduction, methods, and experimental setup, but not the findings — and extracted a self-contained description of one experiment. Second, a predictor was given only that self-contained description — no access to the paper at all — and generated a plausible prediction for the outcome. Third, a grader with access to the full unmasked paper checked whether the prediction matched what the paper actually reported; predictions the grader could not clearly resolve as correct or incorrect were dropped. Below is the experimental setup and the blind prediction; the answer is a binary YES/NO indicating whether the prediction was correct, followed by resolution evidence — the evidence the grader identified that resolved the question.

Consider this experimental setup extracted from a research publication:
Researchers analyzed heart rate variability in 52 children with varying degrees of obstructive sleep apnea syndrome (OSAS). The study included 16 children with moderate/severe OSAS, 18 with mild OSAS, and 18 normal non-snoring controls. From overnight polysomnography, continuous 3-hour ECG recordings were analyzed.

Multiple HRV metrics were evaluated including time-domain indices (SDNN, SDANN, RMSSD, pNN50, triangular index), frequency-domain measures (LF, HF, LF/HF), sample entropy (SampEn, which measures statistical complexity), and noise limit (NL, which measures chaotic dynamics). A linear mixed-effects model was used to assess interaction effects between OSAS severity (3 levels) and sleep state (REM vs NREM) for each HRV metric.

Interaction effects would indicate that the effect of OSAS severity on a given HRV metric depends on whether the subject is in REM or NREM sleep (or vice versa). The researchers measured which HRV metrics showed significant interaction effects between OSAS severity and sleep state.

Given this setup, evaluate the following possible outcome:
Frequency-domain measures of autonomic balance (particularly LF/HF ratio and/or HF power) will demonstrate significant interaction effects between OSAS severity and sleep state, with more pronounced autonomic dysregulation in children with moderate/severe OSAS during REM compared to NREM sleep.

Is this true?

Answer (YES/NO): NO